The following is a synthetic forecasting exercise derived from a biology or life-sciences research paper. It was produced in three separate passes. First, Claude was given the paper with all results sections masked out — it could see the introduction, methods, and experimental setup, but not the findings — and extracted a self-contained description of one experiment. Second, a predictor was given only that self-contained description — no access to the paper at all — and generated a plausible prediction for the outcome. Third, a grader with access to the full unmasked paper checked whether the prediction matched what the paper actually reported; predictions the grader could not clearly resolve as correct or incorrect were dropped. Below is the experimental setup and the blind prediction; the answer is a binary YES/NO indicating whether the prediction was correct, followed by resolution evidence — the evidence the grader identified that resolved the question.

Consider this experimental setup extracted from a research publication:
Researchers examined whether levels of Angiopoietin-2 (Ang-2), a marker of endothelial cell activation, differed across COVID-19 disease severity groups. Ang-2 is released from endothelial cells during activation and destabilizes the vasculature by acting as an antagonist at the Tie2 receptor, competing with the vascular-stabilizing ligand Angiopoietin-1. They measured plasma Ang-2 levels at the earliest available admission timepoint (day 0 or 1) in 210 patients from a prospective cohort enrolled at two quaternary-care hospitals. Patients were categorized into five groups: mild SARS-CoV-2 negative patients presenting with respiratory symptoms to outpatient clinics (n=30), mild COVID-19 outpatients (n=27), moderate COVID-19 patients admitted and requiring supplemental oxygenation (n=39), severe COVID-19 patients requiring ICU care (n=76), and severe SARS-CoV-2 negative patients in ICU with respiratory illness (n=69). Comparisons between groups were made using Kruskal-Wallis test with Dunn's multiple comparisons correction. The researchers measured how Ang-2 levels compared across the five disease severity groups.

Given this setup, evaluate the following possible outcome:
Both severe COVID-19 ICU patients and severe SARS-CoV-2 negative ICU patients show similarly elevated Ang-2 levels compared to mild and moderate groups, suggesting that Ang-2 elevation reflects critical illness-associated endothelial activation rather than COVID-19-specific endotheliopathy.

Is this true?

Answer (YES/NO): YES